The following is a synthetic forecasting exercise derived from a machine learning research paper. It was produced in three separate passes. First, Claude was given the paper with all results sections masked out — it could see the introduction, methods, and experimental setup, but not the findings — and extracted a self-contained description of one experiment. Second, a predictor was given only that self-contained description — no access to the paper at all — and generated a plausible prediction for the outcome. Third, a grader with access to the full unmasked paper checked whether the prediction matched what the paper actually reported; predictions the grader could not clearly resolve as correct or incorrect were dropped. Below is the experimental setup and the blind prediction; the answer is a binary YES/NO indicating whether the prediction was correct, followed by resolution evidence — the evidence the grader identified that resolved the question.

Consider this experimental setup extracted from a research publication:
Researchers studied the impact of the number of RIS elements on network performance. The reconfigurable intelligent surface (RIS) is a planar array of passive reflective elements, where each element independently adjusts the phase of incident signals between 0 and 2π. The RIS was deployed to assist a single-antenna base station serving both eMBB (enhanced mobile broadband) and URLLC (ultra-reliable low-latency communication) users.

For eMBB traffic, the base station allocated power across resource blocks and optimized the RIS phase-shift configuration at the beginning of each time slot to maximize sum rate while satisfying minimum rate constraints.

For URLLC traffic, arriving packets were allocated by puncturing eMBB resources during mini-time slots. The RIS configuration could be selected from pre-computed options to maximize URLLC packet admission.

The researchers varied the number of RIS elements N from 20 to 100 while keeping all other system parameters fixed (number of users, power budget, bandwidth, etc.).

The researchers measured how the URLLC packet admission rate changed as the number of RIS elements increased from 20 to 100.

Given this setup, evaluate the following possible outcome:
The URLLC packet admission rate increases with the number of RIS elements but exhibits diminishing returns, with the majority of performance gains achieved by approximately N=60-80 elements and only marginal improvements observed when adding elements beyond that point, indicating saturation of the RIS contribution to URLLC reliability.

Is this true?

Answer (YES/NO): YES